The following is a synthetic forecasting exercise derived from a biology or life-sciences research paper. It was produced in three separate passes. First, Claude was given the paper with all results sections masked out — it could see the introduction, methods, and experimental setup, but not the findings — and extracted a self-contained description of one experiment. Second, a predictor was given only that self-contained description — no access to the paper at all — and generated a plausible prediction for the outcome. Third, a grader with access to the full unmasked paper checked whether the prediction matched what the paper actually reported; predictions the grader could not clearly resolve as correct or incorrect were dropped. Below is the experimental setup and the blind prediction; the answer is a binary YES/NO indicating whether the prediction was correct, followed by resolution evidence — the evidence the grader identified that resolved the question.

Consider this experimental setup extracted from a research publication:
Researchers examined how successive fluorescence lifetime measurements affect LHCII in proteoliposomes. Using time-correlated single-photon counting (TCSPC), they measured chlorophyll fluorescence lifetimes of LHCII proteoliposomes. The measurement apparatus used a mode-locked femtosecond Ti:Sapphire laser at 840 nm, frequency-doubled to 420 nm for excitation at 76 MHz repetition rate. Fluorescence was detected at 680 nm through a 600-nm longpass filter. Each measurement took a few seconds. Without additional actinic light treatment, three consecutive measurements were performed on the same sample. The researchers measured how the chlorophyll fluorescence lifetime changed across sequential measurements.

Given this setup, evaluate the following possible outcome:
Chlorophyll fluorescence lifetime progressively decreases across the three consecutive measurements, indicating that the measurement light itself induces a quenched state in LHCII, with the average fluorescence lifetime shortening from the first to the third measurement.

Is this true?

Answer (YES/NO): YES